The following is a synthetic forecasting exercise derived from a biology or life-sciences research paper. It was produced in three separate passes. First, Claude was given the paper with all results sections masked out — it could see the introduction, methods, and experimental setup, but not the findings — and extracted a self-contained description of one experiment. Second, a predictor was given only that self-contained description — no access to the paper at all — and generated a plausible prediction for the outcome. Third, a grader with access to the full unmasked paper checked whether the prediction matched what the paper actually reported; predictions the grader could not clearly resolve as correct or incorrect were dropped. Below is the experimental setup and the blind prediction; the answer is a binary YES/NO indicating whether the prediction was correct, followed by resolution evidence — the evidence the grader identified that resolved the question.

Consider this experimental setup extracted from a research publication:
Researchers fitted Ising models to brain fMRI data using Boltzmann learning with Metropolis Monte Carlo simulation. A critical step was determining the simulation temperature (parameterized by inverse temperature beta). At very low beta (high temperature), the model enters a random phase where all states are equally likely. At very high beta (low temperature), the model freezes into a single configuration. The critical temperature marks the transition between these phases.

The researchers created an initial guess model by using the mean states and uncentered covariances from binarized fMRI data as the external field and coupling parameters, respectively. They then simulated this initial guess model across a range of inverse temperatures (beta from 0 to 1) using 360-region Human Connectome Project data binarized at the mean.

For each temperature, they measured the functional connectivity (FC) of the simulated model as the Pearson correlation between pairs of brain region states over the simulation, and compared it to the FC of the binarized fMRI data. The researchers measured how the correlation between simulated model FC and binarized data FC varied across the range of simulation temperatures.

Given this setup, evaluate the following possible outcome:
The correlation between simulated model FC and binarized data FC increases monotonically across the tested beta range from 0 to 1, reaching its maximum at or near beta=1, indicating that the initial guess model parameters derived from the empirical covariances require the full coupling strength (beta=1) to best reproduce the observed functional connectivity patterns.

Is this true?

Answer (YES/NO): NO